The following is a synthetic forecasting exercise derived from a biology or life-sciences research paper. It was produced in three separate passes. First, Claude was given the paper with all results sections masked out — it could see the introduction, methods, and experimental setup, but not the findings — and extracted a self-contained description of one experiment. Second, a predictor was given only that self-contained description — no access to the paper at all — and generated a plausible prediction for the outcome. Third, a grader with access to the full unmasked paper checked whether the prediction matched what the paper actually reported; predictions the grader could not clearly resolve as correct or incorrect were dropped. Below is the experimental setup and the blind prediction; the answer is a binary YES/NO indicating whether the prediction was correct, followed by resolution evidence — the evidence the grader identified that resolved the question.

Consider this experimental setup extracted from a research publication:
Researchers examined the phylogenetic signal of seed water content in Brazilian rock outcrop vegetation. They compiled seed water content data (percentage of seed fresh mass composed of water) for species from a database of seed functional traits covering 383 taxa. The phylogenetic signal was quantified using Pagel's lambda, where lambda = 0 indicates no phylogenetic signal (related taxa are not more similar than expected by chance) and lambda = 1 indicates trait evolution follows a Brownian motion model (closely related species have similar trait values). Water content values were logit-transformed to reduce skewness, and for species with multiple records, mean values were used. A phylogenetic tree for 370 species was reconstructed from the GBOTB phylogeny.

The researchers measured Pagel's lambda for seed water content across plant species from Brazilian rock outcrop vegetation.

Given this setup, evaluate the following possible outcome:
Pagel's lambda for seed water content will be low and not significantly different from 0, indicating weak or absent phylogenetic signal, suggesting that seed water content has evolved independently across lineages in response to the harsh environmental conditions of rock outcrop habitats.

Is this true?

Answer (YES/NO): NO